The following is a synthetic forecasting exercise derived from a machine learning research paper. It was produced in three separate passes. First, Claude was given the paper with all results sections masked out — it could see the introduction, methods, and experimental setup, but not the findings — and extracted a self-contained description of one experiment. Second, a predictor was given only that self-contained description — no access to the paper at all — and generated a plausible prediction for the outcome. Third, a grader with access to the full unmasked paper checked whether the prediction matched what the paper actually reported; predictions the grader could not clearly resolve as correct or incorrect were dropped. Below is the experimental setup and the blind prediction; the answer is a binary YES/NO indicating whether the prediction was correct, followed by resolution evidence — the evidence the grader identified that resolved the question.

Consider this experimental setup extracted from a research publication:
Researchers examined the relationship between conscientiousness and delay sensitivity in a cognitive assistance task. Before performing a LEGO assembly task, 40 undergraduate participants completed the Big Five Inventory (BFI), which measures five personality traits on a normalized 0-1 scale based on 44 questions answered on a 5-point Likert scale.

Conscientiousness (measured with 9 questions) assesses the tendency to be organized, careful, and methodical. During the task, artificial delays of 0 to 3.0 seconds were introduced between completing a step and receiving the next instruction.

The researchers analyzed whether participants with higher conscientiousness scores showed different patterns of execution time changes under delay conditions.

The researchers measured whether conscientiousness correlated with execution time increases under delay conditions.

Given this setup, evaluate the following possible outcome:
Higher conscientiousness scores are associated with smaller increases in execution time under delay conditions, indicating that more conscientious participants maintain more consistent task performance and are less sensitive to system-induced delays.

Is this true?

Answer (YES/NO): NO